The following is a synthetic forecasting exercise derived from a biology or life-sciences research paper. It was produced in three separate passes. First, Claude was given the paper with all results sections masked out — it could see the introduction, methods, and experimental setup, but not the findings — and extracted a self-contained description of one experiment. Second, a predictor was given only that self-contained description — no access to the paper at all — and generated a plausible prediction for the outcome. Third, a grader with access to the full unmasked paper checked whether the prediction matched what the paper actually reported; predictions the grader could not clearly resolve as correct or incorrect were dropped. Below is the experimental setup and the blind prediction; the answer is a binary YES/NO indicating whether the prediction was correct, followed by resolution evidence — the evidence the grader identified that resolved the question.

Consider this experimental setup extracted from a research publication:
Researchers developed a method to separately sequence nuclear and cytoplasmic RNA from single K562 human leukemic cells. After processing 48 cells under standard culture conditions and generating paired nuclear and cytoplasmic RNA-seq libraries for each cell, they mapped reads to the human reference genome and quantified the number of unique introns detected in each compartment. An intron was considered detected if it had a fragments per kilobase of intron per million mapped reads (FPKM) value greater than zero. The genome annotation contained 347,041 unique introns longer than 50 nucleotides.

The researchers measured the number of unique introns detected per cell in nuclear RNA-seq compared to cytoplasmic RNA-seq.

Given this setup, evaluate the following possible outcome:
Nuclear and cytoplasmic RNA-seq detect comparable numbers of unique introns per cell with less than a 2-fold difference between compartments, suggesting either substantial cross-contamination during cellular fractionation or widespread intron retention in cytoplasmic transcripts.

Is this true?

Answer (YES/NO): YES